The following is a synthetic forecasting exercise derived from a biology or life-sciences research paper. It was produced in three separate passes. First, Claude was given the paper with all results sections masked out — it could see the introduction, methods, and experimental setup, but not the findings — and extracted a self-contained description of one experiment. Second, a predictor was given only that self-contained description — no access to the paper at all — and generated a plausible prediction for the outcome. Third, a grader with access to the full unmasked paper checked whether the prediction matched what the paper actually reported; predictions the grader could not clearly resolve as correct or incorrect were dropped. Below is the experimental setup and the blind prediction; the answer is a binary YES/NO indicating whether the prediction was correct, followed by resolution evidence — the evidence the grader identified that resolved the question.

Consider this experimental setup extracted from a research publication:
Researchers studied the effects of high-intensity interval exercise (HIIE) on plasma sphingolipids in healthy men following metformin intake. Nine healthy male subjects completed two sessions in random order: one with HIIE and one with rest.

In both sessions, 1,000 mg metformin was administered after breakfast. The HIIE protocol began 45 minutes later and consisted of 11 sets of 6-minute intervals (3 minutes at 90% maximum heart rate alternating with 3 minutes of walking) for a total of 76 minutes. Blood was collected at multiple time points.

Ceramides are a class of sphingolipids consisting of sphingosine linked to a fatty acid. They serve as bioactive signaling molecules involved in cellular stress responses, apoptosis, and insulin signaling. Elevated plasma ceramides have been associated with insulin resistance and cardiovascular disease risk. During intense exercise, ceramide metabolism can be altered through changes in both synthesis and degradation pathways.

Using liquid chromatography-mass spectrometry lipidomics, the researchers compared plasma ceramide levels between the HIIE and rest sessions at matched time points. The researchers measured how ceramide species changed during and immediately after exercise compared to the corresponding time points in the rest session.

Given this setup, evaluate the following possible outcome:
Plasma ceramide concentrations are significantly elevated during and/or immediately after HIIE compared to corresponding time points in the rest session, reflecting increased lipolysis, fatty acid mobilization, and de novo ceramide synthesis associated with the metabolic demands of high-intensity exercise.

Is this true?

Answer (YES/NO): YES